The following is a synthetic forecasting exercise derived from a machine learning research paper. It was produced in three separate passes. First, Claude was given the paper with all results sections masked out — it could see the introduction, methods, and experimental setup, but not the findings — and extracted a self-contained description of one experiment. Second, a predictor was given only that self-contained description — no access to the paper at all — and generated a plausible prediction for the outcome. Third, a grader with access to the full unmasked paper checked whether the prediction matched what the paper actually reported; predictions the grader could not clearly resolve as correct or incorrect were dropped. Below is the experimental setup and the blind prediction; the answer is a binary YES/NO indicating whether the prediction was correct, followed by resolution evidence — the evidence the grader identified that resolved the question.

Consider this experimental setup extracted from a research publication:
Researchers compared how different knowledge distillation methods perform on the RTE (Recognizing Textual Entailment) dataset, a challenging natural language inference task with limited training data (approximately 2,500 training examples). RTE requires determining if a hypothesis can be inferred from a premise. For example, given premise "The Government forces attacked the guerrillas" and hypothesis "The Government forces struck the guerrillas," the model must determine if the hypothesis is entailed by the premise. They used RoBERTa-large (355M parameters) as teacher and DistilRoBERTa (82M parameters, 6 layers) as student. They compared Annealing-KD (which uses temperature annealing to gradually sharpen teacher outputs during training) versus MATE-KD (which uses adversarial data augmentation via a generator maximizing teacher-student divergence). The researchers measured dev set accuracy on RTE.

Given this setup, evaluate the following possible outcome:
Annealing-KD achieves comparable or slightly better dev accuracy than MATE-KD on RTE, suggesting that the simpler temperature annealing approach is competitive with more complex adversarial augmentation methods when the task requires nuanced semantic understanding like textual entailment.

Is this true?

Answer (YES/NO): NO